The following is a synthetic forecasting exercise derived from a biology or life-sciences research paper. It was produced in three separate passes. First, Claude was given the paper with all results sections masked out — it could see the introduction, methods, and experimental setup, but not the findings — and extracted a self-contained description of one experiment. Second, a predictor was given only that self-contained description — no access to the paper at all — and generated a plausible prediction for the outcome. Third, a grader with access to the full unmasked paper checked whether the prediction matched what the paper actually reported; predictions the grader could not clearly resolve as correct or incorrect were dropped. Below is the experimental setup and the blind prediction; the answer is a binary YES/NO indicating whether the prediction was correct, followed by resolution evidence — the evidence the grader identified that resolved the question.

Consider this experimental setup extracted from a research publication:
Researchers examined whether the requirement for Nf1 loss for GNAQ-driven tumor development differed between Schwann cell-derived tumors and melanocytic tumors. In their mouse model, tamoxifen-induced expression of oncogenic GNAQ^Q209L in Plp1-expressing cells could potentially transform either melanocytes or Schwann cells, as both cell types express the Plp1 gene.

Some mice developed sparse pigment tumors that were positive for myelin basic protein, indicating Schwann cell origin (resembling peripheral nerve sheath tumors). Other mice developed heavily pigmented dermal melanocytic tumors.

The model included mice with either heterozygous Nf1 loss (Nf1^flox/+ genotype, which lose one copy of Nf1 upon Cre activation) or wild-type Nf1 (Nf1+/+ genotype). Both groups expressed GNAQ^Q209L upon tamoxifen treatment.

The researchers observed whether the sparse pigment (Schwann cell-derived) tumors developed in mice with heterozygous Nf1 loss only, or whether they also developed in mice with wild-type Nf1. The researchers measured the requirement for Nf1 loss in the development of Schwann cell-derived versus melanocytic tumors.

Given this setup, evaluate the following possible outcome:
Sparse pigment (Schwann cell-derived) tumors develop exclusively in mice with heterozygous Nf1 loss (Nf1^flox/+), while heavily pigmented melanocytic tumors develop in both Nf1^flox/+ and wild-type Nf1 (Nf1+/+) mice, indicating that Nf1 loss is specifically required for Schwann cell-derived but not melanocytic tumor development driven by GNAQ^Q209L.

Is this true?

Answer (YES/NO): NO